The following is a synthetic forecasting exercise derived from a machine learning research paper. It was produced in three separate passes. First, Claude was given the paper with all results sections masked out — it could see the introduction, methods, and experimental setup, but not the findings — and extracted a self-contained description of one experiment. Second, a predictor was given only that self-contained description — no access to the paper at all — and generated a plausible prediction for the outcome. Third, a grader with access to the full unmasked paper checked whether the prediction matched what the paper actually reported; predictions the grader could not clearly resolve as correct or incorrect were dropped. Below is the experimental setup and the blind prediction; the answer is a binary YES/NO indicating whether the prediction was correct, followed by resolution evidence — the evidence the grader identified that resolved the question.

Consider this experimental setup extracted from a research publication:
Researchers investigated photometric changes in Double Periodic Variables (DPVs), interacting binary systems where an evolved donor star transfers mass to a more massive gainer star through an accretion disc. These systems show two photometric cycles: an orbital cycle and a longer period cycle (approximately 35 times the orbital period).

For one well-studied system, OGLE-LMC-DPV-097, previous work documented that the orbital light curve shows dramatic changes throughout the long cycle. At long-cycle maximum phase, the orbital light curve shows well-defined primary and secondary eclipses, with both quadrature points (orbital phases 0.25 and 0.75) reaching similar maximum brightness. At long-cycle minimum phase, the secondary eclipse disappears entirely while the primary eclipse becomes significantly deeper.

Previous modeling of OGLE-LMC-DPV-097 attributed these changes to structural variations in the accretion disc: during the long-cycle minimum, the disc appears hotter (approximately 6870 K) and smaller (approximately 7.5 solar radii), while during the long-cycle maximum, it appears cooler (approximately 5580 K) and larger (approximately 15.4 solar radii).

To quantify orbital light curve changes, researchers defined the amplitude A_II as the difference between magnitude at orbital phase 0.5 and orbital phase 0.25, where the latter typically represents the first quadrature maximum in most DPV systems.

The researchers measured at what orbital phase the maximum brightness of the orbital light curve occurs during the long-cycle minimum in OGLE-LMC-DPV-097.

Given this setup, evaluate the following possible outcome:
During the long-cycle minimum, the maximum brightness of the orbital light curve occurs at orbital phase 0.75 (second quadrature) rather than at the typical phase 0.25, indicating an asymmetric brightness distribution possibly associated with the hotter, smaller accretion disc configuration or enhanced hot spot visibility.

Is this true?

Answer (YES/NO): NO